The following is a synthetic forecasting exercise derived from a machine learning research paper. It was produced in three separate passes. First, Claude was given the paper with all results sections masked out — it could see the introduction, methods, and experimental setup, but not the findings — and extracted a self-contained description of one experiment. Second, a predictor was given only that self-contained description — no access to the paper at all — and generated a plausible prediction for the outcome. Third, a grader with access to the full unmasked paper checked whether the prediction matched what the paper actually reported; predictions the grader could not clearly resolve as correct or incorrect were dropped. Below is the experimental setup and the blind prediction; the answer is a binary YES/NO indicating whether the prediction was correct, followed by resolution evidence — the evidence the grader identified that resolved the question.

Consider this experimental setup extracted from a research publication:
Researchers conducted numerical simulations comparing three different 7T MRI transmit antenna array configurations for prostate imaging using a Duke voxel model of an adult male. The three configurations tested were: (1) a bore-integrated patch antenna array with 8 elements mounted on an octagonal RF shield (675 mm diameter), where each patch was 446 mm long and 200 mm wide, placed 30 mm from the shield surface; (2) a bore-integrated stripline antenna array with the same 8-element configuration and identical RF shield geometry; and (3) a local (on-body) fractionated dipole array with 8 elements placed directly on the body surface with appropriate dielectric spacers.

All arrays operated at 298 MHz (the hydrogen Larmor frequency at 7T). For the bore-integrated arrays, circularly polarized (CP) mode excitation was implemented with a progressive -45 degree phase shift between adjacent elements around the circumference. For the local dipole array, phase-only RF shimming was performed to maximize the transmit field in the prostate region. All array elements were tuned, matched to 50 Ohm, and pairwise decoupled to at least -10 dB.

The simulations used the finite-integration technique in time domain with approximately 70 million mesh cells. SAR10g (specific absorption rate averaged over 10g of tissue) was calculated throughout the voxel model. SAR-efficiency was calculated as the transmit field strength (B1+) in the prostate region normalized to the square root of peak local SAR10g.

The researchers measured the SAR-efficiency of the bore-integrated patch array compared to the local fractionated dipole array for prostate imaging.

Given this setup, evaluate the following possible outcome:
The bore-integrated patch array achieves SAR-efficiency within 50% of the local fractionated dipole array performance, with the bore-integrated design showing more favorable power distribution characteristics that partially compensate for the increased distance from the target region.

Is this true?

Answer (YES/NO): YES